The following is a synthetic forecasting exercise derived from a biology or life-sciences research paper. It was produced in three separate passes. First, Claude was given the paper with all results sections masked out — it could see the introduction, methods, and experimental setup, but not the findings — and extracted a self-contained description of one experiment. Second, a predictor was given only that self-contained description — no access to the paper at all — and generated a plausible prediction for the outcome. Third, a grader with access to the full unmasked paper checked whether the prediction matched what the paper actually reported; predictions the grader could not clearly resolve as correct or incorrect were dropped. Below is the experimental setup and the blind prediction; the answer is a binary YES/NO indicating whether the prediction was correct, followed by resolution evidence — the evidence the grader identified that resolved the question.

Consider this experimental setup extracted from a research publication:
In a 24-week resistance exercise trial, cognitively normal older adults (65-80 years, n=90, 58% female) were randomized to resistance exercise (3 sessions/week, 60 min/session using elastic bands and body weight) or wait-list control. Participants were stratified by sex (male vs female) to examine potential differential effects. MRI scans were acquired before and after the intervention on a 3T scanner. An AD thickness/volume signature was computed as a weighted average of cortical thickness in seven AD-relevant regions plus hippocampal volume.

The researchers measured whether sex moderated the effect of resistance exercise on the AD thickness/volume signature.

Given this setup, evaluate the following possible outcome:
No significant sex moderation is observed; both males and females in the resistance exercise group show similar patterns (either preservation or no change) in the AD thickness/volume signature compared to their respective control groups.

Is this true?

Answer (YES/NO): YES